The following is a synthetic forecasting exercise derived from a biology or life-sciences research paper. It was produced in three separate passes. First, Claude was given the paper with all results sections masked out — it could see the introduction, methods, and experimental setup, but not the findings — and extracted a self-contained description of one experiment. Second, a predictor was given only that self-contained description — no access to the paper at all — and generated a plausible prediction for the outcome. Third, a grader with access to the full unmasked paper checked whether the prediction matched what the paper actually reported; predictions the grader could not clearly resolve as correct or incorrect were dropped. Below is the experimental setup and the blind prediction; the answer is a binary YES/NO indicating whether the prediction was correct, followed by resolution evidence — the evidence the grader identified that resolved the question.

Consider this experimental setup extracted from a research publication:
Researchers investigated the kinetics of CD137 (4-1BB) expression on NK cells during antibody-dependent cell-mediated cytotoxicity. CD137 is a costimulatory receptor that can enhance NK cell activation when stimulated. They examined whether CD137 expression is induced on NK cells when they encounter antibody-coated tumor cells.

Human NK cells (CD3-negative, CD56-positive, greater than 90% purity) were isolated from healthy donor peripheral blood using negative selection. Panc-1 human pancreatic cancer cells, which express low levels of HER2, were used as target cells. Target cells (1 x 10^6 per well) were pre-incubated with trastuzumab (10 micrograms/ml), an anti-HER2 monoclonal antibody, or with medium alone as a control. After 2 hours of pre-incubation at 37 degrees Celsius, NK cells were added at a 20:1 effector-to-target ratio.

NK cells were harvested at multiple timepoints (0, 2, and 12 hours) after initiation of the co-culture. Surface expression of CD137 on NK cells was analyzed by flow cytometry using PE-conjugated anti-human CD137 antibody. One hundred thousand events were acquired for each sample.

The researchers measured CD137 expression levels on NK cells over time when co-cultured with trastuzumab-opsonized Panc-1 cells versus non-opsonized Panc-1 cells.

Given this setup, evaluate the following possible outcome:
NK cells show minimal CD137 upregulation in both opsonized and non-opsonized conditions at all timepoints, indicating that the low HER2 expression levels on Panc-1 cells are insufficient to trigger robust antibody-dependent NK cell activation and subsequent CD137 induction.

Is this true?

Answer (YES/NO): NO